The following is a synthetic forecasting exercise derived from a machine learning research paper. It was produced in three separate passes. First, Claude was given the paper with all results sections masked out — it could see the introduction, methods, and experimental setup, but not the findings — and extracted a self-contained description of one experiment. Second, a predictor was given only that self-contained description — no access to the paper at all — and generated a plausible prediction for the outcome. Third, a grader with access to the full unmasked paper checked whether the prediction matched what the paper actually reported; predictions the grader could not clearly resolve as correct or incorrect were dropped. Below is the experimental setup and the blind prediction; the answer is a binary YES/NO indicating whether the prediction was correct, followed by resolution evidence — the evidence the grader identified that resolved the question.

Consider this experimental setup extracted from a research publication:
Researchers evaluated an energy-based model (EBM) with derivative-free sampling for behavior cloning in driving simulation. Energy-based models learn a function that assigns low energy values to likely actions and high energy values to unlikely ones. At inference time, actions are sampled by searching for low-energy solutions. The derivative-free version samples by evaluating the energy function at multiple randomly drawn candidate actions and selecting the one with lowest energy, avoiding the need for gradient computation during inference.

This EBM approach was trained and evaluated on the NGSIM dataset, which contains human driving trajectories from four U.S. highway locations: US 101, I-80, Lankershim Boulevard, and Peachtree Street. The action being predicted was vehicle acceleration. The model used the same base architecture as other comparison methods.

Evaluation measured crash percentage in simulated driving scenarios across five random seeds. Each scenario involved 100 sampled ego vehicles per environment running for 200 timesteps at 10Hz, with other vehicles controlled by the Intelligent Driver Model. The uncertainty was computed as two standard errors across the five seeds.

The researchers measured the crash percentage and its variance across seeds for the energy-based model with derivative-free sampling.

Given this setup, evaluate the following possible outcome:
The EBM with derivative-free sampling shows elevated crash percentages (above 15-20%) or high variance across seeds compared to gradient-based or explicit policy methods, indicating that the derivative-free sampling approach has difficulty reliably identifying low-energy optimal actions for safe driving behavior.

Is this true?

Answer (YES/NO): YES